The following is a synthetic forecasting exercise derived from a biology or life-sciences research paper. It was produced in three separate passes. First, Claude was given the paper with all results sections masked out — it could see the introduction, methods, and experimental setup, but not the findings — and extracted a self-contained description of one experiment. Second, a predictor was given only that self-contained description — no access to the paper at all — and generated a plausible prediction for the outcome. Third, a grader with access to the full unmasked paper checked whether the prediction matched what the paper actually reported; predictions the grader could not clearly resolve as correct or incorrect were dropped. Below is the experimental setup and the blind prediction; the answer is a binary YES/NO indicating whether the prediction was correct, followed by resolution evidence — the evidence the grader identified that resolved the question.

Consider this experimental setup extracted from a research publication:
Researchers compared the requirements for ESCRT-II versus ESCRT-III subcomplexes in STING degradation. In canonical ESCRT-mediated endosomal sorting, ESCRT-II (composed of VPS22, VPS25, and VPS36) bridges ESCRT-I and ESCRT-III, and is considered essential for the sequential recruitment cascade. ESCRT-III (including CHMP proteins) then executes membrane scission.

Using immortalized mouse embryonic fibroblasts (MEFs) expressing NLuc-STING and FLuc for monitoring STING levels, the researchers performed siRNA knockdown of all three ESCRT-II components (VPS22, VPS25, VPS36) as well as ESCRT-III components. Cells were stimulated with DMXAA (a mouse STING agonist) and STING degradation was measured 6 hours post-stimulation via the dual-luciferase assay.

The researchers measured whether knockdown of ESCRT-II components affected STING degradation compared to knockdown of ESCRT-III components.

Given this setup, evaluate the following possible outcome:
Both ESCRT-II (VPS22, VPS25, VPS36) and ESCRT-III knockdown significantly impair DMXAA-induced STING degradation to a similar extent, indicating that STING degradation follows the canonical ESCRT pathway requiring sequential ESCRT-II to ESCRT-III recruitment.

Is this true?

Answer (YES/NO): NO